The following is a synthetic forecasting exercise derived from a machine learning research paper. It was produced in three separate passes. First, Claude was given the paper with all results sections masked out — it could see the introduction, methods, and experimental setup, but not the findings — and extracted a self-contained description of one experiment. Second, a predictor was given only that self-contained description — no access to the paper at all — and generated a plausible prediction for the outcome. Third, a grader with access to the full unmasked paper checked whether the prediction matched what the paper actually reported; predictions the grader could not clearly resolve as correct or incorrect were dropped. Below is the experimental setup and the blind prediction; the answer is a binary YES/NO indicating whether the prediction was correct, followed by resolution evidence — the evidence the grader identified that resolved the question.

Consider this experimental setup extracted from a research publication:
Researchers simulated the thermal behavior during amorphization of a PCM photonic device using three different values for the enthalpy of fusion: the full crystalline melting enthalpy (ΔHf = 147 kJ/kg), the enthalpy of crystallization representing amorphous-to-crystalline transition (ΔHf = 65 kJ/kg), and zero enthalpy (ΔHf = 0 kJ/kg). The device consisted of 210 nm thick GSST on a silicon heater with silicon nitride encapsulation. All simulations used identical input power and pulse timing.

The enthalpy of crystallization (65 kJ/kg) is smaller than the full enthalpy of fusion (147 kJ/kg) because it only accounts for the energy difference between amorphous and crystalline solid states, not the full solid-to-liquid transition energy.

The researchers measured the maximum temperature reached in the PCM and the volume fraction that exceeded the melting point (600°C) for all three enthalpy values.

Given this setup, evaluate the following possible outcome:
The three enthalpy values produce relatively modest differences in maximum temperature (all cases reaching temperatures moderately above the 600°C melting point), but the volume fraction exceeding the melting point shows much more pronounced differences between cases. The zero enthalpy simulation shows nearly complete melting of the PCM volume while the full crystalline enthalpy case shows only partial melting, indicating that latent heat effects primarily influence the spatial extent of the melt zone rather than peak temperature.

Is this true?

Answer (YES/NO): NO